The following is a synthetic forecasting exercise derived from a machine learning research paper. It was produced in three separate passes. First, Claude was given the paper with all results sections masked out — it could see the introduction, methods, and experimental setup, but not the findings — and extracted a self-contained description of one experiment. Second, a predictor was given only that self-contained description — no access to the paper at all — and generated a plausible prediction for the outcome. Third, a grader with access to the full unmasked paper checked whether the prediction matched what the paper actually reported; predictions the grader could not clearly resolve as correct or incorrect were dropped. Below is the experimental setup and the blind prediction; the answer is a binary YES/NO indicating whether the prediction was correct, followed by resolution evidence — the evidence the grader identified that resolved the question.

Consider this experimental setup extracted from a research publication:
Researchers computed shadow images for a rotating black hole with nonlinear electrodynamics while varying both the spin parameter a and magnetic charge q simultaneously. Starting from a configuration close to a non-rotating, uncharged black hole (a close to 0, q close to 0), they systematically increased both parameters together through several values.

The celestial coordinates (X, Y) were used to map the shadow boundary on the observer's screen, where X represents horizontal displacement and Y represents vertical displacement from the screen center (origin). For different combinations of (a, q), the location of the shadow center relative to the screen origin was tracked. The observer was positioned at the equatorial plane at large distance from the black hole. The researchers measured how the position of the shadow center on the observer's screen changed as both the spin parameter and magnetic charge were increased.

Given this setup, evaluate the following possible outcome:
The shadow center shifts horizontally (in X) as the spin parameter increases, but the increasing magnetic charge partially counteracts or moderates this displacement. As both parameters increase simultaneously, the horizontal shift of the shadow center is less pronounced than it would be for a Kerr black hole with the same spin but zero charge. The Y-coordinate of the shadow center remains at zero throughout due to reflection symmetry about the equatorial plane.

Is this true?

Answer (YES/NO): NO